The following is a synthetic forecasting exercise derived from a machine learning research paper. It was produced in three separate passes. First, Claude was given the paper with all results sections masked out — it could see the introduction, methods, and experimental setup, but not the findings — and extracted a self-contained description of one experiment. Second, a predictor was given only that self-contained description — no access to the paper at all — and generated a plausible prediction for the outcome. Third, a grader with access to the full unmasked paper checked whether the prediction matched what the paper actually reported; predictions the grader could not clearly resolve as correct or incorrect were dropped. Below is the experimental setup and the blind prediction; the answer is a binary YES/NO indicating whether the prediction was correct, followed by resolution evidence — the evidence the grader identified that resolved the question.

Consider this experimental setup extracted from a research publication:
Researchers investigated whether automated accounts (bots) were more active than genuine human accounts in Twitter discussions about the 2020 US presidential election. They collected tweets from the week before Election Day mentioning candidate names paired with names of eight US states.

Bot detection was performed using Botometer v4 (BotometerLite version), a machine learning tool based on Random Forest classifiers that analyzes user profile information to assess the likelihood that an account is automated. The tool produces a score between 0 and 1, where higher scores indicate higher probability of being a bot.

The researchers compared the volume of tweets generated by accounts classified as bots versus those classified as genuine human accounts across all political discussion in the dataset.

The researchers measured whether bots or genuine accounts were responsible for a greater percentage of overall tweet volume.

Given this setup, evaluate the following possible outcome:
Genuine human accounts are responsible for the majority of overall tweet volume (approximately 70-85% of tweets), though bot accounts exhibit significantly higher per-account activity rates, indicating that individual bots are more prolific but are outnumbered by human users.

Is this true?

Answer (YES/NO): NO